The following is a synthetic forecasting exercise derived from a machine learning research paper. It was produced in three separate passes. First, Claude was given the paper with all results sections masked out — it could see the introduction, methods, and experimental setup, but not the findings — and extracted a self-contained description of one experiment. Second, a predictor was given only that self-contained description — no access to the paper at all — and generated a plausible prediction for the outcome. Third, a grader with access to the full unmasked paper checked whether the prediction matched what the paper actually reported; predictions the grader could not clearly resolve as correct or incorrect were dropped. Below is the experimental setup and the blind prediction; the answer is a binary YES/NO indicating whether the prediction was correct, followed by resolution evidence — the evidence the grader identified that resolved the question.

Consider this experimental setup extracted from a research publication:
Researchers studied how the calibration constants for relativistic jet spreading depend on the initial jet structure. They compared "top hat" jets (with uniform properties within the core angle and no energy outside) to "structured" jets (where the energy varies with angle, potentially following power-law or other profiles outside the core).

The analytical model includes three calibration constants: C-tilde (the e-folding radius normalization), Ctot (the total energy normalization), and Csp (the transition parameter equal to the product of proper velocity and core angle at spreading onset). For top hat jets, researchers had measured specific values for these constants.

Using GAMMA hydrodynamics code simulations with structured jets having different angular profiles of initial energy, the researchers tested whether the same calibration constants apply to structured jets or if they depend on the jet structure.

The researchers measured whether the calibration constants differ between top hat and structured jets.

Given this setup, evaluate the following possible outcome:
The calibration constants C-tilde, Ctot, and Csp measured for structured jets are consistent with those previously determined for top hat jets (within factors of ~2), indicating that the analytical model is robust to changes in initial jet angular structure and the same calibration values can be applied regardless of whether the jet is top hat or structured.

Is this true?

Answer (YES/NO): YES